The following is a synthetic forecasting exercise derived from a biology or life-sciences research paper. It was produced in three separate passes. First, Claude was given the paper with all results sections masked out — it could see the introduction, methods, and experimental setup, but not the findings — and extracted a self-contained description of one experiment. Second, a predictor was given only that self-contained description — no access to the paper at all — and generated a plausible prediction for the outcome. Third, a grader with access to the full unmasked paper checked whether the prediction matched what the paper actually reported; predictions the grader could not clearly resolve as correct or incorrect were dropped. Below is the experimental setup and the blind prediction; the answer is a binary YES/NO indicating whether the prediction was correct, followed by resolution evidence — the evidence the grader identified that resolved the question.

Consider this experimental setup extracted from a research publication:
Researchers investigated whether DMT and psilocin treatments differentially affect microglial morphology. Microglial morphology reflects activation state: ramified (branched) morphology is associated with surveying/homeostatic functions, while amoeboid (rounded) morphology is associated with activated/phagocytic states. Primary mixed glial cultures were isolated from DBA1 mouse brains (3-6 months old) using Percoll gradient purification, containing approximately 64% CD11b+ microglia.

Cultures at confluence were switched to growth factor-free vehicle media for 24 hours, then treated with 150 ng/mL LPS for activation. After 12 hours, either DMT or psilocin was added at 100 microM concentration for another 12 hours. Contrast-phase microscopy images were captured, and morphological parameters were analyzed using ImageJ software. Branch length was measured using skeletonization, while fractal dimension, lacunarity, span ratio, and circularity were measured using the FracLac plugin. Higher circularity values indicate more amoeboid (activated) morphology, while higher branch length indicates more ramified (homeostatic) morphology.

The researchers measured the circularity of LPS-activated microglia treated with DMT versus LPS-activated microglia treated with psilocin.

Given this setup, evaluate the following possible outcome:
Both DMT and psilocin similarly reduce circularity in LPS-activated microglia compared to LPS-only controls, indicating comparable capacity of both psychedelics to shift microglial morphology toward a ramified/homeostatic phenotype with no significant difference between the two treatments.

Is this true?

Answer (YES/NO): NO